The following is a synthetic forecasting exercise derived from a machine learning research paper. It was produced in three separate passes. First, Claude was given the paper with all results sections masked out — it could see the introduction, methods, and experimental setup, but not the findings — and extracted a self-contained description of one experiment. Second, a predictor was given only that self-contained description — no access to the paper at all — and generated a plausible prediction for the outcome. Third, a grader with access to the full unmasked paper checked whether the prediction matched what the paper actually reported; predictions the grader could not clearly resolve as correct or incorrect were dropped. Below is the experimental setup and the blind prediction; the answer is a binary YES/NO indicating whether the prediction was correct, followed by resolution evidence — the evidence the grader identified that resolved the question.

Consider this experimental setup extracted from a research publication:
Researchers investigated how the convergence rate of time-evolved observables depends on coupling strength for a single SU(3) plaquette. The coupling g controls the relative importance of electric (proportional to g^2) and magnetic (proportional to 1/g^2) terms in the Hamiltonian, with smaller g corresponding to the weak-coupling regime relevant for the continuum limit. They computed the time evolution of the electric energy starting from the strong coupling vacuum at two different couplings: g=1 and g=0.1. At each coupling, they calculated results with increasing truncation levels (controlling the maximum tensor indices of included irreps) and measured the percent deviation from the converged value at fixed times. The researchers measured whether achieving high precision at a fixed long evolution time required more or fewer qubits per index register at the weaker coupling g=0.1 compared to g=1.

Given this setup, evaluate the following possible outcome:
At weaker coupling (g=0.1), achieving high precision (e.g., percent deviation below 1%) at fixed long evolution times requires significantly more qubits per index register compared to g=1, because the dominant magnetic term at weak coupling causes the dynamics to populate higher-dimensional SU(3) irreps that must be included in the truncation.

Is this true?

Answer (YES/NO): YES